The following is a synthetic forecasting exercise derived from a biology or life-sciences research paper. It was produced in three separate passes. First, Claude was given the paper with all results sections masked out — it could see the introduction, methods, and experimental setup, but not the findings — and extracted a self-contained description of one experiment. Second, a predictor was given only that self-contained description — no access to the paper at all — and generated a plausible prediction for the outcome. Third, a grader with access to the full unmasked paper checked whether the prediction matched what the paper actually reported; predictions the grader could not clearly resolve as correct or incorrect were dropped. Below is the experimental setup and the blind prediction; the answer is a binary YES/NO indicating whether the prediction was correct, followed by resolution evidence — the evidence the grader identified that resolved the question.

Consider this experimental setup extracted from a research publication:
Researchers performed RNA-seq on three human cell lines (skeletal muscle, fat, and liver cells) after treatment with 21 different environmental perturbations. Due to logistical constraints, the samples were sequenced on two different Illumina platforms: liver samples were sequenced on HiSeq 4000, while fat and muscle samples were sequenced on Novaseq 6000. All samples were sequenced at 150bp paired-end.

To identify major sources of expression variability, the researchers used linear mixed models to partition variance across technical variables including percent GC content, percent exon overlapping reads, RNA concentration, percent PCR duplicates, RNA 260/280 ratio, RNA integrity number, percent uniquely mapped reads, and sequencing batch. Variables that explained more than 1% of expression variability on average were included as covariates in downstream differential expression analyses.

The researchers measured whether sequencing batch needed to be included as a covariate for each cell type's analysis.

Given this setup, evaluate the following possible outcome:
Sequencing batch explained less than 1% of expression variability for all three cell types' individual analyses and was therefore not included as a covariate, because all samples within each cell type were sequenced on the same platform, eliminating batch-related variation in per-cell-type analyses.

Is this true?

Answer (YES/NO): NO